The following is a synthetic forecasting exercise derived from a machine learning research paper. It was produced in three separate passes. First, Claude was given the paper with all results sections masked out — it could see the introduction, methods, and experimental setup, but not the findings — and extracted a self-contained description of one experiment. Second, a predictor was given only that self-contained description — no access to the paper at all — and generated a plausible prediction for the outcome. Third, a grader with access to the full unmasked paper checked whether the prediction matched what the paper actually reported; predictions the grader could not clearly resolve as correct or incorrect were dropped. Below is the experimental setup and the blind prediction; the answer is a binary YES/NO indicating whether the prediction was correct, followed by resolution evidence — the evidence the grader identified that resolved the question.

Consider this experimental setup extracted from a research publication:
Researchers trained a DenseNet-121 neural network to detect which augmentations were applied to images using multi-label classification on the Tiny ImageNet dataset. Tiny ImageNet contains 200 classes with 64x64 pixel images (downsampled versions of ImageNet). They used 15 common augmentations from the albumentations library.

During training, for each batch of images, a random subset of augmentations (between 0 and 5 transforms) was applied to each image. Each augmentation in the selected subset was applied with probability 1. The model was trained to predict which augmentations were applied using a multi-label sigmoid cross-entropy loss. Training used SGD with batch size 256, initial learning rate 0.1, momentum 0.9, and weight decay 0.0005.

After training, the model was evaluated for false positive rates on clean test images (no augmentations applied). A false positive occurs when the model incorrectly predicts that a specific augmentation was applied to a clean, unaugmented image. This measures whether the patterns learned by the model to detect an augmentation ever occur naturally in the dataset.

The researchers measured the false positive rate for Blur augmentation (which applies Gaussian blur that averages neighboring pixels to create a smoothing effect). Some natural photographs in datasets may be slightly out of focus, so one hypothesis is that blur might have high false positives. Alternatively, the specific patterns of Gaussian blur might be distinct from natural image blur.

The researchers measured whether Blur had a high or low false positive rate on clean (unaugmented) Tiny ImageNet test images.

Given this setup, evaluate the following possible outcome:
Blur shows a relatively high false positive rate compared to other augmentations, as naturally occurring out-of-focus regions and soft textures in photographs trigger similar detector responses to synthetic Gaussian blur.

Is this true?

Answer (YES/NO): NO